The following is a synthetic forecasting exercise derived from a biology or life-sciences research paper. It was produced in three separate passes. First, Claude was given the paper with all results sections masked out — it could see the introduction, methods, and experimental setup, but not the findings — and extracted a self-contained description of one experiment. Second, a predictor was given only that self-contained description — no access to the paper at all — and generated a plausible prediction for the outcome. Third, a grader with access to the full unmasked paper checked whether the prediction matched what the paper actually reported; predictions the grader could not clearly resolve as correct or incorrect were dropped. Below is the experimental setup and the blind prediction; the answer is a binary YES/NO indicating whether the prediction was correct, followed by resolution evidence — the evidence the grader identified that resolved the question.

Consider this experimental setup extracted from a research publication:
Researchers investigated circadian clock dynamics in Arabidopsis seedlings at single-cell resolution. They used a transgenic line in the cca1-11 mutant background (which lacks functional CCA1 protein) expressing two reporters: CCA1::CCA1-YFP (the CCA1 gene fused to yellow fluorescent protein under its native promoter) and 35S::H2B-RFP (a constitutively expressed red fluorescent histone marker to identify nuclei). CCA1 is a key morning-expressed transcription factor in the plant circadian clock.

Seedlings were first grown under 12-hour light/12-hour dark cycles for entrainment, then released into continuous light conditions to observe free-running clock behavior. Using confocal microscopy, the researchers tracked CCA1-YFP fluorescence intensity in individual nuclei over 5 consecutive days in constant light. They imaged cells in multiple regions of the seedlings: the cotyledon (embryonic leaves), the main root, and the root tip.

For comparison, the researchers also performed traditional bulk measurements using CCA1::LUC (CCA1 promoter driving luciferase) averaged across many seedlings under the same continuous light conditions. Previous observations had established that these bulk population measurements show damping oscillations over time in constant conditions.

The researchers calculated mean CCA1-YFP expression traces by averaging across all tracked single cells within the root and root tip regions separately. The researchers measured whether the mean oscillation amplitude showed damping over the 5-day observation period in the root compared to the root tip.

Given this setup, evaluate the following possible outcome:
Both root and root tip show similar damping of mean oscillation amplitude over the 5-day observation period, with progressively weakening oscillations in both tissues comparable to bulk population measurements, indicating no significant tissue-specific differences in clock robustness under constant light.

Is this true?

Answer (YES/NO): NO